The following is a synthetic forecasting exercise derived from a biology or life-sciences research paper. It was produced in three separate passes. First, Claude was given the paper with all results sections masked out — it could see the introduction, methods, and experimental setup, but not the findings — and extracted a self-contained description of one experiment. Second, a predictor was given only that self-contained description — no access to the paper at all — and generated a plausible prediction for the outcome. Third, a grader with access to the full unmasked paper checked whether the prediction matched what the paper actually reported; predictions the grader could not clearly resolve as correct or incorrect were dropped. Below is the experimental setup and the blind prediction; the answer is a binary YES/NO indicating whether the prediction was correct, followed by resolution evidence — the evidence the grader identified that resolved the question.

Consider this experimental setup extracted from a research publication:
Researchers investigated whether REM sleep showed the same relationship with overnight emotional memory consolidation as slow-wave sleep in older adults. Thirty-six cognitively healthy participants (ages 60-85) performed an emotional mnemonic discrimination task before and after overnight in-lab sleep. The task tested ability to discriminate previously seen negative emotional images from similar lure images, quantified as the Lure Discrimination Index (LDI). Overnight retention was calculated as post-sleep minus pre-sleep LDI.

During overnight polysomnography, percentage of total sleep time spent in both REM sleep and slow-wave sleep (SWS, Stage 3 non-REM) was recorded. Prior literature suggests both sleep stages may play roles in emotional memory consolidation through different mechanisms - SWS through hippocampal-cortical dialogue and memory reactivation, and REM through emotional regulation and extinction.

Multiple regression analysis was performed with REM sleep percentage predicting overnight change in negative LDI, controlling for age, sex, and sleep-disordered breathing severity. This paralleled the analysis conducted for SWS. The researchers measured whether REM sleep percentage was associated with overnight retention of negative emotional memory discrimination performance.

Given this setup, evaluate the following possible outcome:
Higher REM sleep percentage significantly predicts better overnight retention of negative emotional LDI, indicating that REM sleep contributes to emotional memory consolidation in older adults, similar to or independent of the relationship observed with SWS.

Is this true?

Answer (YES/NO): NO